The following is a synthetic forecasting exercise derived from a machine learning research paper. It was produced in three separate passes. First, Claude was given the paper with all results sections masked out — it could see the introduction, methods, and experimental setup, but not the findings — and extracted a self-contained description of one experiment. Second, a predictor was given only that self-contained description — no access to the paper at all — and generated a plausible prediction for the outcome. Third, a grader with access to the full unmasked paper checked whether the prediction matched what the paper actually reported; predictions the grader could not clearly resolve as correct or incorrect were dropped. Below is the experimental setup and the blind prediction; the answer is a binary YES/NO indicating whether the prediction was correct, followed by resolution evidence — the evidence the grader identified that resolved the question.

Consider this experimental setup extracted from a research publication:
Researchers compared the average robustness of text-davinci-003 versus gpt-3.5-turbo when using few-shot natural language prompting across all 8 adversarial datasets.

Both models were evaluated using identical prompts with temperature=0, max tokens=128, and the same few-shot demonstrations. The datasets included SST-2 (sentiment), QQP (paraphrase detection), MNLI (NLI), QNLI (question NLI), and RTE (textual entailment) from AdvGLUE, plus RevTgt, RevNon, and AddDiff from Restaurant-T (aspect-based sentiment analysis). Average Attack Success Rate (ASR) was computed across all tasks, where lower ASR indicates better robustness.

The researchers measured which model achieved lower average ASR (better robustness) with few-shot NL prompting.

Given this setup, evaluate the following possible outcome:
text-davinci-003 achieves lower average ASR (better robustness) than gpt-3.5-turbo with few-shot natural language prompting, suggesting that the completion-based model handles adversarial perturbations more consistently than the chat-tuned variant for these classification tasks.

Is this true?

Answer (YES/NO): YES